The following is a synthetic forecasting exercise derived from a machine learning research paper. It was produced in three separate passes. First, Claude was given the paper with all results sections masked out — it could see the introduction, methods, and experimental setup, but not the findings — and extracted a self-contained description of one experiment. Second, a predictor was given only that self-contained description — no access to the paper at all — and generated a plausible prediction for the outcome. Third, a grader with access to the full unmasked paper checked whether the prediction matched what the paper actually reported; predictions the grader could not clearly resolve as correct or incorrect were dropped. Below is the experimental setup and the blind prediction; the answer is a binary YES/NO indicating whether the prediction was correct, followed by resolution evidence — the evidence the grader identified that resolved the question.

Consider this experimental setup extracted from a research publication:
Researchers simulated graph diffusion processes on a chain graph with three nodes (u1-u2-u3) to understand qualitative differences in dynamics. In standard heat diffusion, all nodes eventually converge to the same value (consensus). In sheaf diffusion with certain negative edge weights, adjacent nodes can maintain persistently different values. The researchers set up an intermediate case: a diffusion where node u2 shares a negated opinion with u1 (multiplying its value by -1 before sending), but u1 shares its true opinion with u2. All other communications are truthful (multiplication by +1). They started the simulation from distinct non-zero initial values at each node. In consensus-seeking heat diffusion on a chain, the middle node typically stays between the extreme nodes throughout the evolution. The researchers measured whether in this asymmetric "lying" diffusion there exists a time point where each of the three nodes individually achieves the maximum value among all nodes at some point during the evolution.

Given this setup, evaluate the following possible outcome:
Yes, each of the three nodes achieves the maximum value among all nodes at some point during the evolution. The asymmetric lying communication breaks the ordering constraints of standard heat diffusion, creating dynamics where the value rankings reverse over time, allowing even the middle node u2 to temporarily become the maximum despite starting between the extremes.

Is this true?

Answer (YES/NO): YES